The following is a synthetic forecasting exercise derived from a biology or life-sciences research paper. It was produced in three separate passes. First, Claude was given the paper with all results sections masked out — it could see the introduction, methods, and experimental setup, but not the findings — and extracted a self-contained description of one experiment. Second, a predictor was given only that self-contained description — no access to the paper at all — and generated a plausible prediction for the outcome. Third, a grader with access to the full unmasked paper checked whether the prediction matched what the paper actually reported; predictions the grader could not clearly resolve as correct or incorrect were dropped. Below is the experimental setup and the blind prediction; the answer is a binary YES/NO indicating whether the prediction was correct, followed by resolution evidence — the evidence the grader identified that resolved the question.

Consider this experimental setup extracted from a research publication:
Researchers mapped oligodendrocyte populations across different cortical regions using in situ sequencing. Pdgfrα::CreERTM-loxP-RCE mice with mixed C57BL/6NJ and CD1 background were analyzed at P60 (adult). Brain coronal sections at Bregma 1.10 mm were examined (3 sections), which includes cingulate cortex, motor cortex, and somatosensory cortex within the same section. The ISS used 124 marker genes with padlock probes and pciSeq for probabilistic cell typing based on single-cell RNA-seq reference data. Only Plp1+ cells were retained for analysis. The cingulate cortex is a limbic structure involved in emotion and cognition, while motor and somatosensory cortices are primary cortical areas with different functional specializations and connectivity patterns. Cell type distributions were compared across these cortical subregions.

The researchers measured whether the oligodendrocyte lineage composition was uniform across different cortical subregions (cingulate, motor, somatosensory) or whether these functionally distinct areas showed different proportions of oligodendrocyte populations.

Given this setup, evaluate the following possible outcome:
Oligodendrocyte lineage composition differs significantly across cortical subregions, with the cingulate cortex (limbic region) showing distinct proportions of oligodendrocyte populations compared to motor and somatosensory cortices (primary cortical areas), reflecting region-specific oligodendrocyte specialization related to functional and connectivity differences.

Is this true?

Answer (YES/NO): NO